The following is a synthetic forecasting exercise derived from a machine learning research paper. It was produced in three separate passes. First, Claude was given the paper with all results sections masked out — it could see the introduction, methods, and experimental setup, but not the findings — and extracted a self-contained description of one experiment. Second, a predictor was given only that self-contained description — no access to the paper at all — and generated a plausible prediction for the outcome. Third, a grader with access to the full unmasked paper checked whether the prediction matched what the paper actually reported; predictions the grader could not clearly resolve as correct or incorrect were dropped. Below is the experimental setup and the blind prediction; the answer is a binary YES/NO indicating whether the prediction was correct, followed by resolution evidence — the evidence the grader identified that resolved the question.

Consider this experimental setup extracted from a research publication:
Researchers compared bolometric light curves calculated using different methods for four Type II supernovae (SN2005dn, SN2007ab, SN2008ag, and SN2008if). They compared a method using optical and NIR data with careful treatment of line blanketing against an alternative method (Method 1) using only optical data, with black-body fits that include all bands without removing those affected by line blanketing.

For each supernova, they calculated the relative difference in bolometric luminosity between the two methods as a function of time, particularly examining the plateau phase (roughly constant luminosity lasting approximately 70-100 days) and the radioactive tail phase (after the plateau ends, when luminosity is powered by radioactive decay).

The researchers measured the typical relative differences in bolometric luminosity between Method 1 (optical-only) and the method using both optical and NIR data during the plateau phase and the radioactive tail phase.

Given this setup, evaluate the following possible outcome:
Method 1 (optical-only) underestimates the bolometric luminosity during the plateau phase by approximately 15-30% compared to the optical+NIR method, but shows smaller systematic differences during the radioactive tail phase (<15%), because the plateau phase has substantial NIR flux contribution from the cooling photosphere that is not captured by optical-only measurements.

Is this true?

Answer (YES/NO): NO